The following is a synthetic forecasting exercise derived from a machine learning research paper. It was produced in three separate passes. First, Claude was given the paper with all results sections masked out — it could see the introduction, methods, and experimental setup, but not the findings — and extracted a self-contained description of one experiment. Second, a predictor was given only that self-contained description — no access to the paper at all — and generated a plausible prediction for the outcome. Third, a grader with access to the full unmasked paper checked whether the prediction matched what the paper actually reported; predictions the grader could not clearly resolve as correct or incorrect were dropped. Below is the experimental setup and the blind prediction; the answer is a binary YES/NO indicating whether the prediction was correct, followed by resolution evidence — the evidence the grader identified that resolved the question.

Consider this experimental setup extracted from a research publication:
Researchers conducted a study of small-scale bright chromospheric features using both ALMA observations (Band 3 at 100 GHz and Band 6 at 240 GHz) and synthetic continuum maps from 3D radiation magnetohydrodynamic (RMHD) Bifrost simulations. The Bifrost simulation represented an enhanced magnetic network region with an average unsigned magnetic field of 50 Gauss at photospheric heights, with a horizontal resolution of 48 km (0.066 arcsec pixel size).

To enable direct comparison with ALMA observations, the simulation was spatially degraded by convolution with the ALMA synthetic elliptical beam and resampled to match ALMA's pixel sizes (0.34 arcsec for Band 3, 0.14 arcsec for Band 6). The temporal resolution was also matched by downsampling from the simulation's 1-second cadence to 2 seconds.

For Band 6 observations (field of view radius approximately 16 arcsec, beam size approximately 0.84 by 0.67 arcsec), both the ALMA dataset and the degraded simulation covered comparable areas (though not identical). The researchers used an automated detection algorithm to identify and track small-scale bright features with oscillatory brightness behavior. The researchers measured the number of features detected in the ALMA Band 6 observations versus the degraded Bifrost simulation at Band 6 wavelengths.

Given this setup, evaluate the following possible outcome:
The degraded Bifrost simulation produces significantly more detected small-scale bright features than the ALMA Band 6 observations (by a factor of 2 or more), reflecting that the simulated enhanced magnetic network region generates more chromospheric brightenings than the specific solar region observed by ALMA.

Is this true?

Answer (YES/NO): NO